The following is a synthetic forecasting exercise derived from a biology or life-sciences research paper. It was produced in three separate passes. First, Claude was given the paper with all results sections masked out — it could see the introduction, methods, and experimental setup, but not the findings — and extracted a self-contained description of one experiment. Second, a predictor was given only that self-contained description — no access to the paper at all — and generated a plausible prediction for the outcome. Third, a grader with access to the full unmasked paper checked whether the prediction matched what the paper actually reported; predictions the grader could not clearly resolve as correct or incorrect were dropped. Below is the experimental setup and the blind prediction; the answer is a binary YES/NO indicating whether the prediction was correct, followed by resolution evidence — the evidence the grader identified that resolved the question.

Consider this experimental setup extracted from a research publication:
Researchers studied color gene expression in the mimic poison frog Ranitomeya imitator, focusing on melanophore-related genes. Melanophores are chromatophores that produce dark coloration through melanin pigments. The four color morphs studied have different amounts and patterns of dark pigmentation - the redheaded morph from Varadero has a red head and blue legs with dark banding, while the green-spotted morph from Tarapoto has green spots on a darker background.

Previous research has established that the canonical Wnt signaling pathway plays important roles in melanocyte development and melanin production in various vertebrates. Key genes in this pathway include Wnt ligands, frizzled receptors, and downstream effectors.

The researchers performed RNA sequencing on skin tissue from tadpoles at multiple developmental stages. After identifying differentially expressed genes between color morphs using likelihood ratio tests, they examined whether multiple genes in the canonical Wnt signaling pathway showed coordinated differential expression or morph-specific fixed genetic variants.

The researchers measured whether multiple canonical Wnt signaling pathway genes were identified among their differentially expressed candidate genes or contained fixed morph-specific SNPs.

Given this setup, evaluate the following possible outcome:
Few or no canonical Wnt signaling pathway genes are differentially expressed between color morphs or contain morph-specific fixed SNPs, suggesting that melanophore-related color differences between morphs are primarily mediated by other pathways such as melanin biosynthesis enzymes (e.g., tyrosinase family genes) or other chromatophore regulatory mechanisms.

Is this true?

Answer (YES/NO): NO